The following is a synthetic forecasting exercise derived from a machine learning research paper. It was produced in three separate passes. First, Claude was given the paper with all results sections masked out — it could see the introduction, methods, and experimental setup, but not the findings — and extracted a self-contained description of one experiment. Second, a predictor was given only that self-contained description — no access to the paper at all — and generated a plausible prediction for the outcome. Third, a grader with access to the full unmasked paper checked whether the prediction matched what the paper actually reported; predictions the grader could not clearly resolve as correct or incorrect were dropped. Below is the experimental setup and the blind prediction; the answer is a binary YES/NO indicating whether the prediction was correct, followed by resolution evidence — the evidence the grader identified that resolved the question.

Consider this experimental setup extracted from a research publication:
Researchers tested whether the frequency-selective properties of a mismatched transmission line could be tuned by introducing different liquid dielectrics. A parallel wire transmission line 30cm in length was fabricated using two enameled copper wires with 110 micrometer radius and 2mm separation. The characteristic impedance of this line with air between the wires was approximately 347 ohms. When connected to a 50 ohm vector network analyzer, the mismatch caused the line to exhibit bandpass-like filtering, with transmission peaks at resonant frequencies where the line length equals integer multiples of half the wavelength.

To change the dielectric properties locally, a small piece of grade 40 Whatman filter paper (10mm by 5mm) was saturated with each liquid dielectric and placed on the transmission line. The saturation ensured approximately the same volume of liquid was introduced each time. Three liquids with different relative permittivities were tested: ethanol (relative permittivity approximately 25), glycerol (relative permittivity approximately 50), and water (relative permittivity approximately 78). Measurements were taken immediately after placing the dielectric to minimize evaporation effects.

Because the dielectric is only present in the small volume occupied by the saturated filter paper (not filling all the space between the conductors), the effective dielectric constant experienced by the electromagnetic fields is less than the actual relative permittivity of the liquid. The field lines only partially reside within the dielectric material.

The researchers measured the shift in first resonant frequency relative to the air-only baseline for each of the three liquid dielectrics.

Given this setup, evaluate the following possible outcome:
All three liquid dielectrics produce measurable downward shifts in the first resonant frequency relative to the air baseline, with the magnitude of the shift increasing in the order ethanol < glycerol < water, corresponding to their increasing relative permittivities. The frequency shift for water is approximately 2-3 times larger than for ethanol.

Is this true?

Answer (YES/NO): YES